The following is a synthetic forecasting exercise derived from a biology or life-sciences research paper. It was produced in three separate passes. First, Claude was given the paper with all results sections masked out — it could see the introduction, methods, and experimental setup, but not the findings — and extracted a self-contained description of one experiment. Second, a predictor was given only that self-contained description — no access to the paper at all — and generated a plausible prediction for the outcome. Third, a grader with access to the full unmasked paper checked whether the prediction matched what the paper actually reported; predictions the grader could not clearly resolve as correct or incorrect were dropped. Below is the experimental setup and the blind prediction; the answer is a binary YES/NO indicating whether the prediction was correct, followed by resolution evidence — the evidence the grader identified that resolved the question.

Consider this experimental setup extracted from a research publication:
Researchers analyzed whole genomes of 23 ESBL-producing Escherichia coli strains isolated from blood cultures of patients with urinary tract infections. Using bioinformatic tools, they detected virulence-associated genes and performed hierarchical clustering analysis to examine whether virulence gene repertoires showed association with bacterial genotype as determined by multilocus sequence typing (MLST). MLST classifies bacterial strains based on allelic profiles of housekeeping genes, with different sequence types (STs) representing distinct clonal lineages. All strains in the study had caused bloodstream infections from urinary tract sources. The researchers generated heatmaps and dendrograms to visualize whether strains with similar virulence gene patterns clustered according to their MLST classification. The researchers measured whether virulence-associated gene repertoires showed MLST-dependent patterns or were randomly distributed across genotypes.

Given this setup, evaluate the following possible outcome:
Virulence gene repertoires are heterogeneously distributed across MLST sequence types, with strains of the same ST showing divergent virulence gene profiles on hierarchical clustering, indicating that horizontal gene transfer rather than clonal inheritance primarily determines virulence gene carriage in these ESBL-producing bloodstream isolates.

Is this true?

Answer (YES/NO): NO